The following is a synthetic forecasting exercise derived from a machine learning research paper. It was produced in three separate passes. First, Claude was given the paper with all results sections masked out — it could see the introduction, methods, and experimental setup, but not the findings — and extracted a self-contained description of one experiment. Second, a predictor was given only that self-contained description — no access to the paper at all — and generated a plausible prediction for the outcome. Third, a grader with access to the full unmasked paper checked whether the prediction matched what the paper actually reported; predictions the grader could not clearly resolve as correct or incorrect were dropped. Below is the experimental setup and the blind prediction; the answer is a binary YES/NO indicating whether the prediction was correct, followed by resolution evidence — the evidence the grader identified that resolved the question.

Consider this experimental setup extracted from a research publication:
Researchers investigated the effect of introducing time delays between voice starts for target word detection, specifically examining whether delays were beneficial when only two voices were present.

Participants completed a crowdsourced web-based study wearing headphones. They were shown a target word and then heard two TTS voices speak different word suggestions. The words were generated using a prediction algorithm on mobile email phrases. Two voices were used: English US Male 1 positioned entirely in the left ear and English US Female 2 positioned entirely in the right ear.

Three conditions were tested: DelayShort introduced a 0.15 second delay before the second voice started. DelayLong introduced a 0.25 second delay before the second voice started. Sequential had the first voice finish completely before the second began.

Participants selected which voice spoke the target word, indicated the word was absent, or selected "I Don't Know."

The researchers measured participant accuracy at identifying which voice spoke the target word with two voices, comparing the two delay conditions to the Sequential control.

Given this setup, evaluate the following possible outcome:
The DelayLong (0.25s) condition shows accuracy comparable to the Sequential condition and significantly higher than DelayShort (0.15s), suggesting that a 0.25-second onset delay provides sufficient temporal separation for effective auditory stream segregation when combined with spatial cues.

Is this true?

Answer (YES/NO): NO